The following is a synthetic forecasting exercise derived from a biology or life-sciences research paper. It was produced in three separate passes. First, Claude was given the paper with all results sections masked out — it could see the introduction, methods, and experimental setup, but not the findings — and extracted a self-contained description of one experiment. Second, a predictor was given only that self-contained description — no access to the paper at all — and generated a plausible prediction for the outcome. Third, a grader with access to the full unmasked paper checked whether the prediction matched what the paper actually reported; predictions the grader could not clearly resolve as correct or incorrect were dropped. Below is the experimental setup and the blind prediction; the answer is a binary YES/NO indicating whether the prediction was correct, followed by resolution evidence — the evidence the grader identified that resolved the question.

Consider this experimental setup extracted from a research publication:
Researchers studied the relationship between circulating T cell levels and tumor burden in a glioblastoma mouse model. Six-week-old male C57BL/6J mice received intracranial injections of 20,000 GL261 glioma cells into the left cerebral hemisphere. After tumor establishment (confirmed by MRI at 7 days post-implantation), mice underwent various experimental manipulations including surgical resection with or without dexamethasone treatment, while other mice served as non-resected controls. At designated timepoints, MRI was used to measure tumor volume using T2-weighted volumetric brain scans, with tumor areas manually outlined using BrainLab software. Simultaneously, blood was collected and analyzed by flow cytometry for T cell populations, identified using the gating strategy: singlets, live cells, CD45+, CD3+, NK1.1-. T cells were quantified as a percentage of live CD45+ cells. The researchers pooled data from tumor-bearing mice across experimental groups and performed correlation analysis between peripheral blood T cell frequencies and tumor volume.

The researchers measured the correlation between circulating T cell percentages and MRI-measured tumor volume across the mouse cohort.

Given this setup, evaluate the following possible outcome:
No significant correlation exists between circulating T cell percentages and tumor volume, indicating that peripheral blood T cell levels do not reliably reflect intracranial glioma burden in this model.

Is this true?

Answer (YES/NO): NO